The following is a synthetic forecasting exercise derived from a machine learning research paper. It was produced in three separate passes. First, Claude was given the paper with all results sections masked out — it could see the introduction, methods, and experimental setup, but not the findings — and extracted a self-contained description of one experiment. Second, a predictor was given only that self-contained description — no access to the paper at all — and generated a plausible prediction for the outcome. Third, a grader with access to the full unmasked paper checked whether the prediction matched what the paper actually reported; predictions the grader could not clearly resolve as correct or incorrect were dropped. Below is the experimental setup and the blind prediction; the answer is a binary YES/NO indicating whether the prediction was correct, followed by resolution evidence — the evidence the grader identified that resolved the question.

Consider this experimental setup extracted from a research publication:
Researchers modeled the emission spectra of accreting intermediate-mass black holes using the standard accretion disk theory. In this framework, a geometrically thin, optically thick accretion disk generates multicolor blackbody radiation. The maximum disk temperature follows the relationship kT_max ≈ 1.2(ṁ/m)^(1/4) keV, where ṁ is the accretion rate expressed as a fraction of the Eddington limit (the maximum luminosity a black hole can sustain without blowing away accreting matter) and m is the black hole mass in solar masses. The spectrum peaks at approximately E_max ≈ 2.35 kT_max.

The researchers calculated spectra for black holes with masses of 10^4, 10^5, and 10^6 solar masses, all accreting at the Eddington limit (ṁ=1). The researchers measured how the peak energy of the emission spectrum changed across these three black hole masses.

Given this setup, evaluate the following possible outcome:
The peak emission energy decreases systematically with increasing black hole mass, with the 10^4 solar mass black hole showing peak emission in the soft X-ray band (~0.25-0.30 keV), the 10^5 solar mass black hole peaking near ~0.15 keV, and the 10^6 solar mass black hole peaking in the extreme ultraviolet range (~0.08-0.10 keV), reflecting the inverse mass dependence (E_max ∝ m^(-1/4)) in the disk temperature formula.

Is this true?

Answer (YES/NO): YES